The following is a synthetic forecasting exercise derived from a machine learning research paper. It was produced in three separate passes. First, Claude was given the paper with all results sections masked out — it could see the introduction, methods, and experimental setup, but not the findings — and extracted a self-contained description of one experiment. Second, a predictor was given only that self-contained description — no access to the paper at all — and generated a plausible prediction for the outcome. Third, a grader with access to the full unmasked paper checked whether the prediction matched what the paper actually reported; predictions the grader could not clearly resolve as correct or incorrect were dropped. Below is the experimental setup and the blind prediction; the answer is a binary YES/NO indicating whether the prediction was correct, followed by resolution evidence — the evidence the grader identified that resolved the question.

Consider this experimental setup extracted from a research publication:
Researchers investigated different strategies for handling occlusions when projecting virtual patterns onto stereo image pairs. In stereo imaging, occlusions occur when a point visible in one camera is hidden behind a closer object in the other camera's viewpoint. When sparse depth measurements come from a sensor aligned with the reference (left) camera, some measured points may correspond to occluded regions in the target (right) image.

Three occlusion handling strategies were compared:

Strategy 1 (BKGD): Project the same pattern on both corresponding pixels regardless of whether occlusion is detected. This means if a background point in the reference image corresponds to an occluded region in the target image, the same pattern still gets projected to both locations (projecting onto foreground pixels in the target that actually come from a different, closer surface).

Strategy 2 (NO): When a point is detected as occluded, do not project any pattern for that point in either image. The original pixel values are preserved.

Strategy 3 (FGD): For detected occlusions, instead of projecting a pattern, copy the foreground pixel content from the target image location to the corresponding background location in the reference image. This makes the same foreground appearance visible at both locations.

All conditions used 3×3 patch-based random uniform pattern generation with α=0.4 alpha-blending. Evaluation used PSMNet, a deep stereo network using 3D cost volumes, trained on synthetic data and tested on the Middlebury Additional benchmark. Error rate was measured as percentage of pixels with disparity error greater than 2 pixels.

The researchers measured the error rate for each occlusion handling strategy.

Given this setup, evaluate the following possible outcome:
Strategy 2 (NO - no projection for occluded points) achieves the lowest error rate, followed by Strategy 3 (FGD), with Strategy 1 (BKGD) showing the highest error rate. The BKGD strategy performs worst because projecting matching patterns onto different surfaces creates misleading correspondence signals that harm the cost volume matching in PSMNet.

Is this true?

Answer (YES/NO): NO